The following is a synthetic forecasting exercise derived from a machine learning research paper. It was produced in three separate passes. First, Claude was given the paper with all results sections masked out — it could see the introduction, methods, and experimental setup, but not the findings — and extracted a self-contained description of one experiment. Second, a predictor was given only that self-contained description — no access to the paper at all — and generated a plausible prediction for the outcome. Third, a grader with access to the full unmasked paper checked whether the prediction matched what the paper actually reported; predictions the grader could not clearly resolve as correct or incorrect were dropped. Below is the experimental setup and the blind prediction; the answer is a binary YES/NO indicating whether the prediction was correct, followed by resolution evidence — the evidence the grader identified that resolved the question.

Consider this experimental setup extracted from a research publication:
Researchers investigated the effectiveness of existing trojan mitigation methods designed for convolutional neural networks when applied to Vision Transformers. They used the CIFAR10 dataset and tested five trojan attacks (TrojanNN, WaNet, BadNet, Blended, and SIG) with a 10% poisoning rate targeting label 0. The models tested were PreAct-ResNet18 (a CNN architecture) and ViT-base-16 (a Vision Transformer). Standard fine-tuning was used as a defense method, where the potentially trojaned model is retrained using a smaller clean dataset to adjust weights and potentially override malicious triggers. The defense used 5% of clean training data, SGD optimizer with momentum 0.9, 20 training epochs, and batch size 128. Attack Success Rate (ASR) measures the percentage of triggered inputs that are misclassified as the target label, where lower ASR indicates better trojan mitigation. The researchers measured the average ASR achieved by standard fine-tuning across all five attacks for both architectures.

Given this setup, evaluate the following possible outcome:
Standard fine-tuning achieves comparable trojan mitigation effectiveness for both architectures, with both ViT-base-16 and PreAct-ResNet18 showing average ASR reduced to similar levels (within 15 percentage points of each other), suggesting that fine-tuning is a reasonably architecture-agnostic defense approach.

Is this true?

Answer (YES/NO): NO